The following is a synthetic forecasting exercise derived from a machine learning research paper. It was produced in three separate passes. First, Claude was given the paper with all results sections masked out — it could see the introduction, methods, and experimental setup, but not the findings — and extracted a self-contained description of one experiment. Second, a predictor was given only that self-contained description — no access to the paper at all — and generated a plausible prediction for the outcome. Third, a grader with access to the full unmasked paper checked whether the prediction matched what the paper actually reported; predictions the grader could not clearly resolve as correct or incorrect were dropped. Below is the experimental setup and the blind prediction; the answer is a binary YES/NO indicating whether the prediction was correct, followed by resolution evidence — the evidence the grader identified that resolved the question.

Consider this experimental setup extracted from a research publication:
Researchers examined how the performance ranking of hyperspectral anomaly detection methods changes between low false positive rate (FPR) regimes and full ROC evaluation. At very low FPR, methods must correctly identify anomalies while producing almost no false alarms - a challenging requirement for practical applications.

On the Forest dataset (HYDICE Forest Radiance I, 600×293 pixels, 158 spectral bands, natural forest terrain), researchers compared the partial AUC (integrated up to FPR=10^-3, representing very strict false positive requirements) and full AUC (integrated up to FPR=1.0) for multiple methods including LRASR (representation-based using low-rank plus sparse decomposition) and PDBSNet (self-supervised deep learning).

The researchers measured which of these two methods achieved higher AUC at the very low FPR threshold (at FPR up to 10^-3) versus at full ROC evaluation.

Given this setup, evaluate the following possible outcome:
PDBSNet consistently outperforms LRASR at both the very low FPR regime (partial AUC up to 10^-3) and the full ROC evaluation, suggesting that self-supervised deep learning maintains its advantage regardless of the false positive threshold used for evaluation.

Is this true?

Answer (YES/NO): NO